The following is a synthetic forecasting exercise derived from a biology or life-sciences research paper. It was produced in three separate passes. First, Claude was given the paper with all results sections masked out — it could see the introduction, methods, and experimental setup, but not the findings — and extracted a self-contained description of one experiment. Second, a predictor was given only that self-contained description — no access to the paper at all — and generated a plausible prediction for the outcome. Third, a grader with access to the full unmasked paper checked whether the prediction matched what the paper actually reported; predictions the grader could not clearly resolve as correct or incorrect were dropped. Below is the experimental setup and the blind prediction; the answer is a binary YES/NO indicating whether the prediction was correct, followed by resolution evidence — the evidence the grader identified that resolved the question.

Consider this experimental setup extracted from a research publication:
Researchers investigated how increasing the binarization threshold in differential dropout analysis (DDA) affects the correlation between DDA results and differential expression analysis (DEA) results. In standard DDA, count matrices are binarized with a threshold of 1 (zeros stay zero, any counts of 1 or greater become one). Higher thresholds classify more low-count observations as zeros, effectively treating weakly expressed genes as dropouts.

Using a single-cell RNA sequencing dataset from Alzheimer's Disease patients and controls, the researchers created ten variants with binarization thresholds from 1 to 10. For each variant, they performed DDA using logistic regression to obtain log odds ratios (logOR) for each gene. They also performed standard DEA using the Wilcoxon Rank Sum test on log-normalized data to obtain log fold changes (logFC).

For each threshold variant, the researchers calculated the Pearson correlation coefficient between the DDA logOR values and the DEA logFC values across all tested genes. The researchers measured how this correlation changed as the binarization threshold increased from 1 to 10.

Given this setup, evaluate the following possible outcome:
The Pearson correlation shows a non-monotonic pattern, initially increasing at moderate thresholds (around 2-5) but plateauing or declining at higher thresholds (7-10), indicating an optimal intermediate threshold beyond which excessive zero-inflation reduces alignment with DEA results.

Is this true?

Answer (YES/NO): NO